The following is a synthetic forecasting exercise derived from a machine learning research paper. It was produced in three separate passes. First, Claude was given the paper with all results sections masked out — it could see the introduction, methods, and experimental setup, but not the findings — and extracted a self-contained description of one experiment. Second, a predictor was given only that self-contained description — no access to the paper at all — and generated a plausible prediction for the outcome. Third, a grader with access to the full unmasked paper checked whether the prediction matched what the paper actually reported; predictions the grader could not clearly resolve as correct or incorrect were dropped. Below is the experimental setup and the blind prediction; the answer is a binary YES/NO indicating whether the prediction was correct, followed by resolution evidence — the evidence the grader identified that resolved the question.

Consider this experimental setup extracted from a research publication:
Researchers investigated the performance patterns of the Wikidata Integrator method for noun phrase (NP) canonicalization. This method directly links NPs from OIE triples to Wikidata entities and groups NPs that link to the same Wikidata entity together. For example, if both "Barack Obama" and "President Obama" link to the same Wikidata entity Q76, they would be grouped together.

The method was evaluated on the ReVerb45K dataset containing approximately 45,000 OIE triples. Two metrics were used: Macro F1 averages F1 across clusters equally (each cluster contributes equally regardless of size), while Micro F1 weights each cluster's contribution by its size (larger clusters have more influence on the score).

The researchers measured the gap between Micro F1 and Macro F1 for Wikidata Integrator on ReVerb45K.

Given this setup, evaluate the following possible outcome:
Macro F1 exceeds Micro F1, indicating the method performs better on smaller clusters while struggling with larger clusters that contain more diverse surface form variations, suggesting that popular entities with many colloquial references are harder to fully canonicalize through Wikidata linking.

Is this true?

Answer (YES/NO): NO